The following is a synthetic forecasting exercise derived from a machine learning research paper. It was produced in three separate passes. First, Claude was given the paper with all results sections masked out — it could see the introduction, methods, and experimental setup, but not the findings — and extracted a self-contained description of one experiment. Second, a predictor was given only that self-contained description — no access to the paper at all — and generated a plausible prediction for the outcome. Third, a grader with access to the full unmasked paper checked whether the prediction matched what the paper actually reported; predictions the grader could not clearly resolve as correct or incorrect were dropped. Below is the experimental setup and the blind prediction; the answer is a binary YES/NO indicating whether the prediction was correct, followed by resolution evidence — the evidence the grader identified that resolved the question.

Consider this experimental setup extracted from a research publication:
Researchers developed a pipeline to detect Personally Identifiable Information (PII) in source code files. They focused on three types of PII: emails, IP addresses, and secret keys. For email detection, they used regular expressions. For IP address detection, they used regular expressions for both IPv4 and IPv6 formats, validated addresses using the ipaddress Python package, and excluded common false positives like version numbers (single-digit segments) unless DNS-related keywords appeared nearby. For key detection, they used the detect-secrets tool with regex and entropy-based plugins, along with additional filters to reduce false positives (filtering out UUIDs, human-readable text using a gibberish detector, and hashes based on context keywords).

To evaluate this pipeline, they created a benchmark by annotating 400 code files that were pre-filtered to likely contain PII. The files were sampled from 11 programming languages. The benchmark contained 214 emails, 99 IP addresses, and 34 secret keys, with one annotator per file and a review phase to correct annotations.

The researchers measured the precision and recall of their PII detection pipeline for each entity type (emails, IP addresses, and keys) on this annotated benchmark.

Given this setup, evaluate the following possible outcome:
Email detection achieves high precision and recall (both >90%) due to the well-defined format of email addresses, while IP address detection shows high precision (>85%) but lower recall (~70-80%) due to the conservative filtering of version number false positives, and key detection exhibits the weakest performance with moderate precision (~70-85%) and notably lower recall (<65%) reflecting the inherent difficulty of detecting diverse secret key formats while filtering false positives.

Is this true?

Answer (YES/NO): NO